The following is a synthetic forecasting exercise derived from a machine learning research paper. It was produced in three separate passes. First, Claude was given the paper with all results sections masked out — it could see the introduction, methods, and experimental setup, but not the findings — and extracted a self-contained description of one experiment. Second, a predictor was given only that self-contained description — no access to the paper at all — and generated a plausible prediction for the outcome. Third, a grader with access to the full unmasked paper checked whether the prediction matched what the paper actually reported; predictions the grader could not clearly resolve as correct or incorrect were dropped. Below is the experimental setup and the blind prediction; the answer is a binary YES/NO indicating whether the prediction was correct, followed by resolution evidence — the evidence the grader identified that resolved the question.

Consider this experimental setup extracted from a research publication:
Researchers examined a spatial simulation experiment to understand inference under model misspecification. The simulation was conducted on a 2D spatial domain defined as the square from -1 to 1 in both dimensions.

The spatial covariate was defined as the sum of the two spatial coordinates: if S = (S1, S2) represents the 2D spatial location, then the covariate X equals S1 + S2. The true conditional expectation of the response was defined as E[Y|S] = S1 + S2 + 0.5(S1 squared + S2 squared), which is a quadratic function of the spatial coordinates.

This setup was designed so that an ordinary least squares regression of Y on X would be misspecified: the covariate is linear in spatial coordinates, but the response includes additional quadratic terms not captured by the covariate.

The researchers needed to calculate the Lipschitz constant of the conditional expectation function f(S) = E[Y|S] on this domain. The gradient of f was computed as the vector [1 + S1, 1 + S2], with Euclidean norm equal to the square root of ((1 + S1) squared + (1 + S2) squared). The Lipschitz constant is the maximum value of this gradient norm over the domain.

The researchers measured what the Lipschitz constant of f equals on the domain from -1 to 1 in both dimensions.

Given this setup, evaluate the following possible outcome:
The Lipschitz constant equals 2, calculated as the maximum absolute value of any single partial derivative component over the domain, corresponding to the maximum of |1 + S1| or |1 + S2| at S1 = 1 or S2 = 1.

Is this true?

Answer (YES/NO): NO